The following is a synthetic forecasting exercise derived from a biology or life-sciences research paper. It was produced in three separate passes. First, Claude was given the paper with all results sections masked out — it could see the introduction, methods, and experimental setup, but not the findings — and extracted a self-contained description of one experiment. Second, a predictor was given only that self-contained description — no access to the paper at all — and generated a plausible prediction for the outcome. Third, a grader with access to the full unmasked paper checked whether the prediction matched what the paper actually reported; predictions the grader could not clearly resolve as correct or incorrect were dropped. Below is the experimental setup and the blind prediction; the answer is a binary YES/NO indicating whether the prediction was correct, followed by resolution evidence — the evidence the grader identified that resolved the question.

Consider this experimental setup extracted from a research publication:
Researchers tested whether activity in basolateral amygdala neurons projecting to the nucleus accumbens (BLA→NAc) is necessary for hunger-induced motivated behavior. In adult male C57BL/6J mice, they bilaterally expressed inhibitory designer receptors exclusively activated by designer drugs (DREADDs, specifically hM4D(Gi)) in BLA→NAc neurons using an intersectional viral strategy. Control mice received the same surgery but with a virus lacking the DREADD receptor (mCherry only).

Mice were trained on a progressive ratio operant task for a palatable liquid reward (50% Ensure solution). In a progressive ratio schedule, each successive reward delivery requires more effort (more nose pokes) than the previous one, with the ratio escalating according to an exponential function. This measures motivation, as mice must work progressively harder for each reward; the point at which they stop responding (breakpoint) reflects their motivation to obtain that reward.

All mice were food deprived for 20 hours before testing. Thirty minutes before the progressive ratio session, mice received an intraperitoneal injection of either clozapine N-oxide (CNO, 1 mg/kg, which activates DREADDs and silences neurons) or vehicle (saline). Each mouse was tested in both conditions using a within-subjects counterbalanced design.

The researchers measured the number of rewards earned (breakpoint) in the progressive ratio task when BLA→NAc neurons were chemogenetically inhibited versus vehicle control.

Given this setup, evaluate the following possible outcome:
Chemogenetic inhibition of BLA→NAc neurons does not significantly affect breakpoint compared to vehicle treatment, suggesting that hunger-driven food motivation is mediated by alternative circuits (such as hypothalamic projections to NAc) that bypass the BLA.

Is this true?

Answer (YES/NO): NO